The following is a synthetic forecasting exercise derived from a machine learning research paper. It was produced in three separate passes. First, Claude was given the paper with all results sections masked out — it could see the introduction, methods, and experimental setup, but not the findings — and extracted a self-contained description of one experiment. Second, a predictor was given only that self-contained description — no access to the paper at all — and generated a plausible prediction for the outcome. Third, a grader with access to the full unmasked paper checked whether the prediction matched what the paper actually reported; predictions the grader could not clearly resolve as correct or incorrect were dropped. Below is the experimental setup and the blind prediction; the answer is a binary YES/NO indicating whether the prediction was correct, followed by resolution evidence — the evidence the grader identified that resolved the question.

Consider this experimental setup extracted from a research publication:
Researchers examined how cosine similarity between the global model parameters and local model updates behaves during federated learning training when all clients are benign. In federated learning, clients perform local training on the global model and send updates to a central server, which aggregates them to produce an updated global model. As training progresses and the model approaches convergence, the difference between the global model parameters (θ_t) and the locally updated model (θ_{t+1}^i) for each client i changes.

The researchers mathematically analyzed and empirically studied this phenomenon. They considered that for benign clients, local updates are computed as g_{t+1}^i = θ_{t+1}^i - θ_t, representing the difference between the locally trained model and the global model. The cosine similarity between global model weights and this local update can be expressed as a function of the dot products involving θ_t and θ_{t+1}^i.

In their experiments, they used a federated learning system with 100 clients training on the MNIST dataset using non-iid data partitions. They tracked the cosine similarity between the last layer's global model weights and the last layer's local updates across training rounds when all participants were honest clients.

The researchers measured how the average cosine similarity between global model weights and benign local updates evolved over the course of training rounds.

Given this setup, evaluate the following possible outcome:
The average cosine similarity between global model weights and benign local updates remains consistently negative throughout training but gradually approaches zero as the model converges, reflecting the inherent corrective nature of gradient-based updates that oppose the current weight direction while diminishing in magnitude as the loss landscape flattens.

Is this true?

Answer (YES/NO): NO